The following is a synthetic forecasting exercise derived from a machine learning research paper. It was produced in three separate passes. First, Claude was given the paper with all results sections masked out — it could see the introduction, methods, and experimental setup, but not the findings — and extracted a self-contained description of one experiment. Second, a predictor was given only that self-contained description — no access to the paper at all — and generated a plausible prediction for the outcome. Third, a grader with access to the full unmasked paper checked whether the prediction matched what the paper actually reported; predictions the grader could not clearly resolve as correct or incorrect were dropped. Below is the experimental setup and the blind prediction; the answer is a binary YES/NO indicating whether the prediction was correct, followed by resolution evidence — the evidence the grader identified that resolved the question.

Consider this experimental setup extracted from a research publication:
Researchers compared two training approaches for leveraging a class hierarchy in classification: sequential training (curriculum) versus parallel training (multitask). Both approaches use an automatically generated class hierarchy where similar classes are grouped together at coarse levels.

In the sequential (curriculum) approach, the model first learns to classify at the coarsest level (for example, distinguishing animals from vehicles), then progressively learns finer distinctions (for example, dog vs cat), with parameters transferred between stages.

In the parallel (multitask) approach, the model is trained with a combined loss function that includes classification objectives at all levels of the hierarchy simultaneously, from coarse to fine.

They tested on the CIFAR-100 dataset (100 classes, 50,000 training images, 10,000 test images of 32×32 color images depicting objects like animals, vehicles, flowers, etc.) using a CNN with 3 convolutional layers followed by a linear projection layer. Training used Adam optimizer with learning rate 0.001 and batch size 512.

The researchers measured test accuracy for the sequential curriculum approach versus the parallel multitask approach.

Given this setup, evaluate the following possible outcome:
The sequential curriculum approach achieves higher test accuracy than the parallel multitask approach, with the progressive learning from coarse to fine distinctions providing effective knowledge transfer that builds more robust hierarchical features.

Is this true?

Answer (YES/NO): YES